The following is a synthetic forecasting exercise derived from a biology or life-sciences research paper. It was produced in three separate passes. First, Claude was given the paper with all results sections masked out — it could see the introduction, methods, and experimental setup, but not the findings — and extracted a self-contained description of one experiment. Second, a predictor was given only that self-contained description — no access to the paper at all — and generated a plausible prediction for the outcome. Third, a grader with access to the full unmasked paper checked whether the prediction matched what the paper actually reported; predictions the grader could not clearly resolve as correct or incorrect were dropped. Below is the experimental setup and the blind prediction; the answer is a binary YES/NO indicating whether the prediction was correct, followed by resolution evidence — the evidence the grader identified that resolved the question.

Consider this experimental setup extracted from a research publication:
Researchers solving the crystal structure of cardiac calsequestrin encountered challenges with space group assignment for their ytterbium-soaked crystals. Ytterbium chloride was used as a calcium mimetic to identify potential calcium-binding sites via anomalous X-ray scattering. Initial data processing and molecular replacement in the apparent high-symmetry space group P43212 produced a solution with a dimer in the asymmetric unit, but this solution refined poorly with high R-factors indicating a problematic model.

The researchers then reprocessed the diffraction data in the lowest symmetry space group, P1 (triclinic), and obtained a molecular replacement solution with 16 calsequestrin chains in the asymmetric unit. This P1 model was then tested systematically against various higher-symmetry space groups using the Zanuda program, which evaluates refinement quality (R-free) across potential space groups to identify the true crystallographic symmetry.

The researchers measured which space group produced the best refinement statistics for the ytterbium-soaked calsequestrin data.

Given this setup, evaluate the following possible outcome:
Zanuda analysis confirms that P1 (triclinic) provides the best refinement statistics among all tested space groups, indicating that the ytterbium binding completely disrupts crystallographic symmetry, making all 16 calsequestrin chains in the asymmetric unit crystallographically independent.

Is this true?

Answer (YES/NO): NO